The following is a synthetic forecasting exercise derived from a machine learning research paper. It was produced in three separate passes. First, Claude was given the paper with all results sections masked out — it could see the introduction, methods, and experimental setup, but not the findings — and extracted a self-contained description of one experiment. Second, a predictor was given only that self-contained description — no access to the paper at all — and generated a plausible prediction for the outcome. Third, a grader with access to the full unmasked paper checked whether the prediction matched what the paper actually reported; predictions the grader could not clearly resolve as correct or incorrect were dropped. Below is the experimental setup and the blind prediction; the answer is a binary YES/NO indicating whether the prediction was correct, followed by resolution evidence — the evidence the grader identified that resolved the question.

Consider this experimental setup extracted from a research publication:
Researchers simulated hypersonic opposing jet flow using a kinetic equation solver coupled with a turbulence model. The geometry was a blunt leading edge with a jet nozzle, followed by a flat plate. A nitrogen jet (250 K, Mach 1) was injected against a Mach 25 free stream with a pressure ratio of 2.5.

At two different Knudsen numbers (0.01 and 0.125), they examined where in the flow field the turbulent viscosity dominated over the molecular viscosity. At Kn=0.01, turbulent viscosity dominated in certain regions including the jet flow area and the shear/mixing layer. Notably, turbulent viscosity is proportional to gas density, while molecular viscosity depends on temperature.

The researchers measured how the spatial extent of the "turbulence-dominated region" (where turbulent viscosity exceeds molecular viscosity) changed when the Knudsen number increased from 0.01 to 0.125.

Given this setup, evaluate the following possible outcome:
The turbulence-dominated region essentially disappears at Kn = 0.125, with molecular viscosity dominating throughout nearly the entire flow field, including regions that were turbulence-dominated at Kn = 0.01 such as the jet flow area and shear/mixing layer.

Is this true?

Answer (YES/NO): NO